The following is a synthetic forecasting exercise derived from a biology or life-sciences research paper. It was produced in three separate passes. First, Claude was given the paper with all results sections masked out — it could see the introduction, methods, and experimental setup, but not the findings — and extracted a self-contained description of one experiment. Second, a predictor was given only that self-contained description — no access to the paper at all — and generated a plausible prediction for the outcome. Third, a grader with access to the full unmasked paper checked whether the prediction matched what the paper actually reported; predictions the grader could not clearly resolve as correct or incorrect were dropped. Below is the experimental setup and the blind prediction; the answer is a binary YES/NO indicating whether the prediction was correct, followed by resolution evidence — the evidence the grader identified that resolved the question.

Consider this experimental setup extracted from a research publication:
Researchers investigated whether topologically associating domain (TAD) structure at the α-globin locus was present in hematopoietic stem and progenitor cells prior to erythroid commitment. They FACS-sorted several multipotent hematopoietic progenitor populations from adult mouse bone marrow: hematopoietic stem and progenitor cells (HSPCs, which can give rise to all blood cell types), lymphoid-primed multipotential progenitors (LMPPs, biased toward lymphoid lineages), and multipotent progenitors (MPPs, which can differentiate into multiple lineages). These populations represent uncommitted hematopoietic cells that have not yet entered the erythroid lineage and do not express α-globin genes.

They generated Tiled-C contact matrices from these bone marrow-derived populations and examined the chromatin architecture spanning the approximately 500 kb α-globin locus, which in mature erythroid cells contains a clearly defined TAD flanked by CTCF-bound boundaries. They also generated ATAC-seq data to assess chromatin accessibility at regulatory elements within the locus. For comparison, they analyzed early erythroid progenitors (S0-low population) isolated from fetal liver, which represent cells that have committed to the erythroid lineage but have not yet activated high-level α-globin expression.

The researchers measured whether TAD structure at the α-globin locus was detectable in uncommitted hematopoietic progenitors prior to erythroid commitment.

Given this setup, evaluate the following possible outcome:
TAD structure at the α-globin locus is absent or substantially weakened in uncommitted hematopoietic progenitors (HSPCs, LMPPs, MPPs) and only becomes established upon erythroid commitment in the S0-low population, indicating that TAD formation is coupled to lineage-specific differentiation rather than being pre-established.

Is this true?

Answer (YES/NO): NO